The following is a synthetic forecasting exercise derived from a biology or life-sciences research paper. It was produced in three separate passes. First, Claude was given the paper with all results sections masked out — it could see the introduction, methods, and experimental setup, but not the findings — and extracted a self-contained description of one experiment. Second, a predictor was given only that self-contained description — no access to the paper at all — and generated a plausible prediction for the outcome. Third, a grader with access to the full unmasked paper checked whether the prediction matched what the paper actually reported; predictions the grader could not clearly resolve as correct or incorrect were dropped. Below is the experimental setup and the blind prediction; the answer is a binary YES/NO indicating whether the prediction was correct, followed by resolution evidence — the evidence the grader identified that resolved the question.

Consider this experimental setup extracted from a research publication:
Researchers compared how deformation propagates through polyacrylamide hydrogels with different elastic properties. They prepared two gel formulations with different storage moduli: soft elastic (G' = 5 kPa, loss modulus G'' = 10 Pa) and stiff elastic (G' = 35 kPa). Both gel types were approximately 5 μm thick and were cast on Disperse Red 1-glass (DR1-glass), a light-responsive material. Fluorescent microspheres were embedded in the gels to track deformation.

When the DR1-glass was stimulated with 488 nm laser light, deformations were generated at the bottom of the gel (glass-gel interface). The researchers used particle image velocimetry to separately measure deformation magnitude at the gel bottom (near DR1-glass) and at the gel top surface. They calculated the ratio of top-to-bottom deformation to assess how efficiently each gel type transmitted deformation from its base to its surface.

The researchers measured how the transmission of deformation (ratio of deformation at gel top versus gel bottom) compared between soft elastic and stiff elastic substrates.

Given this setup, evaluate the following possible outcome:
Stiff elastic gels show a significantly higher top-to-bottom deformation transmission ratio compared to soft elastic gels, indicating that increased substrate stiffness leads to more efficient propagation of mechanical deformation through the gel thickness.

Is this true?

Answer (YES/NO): NO